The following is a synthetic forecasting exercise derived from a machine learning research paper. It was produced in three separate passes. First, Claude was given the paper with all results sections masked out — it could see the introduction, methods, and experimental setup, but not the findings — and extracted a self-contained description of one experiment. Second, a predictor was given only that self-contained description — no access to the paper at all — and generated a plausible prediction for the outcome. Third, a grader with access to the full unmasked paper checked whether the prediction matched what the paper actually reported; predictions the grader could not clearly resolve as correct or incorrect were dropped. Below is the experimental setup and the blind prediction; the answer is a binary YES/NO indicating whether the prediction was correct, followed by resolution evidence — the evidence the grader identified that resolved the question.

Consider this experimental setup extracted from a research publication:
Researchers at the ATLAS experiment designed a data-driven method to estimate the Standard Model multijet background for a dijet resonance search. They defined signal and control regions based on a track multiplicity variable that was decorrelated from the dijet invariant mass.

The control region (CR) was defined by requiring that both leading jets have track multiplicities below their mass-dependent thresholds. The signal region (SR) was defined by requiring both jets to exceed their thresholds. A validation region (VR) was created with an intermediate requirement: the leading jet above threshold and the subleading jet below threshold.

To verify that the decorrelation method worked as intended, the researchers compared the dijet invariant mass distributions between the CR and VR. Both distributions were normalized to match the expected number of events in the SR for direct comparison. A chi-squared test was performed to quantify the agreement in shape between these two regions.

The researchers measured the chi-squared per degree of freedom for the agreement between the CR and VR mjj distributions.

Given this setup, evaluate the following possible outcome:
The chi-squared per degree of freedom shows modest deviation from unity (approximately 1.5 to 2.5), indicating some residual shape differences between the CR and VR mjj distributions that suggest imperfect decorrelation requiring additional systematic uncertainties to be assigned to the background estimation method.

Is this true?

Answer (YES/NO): NO